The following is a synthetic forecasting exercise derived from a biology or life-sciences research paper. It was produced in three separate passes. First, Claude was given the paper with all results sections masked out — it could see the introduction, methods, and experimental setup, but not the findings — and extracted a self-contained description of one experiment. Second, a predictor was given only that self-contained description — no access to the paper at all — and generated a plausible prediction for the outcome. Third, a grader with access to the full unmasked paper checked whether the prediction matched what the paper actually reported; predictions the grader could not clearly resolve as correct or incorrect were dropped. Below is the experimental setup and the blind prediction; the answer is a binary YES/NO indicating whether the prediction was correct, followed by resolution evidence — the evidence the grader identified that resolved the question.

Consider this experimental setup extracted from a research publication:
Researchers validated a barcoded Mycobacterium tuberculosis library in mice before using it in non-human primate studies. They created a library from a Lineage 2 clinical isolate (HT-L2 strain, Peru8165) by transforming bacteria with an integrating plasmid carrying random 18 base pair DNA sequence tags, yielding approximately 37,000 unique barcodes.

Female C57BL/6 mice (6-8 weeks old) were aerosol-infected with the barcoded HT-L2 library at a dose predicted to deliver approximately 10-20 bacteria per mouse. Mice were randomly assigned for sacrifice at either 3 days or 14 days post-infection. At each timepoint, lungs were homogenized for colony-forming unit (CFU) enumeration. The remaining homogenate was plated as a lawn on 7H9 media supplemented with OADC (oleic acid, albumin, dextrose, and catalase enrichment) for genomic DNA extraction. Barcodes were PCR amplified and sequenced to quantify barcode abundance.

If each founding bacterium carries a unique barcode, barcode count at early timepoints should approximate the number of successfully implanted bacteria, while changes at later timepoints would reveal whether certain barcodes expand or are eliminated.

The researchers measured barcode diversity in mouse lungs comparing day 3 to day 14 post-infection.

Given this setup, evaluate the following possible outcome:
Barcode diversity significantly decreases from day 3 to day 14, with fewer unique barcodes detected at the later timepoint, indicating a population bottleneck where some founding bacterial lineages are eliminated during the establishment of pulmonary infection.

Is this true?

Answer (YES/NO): NO